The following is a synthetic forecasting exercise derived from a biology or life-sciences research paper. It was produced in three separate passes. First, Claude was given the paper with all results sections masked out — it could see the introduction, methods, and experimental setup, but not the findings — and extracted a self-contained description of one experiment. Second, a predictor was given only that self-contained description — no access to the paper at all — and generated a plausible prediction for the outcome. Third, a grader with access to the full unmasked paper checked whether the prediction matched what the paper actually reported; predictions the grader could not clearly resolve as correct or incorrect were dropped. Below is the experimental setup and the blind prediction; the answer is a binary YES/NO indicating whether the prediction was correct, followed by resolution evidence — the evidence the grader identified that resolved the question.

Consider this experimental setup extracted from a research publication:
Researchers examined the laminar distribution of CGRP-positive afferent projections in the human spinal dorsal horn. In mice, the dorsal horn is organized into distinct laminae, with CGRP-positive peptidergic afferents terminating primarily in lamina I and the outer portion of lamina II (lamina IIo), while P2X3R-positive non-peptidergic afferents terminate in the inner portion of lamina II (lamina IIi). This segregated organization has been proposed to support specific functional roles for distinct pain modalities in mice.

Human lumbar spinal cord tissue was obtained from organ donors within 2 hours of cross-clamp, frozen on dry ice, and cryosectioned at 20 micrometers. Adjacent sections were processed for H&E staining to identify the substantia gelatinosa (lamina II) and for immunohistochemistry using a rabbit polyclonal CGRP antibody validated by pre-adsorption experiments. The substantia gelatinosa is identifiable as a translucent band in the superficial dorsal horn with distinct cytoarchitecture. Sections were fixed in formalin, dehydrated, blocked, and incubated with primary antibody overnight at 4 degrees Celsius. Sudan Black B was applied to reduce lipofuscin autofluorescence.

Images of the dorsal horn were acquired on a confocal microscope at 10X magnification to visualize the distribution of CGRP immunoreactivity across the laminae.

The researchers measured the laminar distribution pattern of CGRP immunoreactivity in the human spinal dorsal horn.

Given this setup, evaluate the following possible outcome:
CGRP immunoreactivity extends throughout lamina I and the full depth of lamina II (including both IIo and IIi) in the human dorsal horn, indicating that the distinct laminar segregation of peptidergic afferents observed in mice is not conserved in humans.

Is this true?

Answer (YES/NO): NO